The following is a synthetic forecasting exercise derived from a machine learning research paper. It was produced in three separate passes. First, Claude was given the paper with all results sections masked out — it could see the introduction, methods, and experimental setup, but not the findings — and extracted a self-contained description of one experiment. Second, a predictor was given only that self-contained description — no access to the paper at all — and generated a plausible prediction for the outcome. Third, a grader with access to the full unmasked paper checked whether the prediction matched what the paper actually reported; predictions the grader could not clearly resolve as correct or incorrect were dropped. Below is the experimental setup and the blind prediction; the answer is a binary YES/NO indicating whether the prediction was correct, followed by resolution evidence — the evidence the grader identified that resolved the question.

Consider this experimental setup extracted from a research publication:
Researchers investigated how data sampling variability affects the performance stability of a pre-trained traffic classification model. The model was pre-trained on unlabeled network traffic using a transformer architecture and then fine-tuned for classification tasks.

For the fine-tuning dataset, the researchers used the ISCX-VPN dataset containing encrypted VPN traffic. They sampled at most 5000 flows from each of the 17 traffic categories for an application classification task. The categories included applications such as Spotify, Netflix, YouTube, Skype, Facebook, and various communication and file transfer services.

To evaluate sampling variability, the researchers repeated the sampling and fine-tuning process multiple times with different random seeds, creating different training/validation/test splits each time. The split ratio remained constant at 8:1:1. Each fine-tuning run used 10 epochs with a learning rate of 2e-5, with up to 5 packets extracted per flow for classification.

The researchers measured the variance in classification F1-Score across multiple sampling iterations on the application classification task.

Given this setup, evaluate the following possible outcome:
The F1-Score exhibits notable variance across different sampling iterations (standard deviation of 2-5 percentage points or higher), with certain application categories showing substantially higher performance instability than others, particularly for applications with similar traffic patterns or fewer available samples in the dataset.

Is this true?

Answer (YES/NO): NO